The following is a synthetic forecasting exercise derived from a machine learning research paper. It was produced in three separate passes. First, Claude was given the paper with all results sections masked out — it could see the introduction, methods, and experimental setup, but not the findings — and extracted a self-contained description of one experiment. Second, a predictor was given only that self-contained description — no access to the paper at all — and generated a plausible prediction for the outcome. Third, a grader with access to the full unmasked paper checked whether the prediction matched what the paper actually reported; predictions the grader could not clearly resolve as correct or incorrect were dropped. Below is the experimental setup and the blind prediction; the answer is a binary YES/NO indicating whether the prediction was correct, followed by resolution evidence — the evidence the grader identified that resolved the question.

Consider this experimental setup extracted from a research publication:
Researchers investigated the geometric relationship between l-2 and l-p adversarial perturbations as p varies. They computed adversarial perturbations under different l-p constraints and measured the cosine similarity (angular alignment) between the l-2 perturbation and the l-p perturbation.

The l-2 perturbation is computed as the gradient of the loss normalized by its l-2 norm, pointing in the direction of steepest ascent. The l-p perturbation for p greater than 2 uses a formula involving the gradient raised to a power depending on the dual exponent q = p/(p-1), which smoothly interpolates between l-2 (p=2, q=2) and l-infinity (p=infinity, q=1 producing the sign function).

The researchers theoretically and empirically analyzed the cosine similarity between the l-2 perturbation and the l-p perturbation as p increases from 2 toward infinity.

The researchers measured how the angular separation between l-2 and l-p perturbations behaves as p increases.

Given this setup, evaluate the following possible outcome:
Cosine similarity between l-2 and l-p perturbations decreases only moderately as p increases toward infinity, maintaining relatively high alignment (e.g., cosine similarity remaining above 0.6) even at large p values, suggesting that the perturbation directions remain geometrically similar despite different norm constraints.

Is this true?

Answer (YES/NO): NO